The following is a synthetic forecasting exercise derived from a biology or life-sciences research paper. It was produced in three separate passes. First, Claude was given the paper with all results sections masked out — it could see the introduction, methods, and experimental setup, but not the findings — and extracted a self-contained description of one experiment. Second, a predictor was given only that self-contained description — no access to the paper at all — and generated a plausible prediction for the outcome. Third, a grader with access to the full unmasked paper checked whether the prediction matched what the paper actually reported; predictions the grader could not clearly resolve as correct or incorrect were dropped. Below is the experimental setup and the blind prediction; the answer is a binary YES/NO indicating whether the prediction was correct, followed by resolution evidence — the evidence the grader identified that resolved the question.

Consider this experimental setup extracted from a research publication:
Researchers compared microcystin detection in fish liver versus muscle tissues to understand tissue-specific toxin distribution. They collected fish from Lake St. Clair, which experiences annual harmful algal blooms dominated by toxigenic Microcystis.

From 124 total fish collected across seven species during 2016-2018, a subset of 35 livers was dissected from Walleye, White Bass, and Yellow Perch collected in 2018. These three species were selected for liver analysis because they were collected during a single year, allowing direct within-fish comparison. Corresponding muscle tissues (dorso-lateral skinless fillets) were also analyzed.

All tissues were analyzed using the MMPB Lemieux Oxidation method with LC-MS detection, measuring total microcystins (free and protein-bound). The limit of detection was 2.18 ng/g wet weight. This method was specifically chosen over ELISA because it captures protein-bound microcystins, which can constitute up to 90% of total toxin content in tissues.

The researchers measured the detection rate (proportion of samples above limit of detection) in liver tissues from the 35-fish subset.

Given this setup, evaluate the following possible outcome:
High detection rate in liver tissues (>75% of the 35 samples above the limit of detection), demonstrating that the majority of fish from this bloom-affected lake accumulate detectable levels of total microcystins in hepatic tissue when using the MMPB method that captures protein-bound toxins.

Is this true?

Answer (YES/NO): YES